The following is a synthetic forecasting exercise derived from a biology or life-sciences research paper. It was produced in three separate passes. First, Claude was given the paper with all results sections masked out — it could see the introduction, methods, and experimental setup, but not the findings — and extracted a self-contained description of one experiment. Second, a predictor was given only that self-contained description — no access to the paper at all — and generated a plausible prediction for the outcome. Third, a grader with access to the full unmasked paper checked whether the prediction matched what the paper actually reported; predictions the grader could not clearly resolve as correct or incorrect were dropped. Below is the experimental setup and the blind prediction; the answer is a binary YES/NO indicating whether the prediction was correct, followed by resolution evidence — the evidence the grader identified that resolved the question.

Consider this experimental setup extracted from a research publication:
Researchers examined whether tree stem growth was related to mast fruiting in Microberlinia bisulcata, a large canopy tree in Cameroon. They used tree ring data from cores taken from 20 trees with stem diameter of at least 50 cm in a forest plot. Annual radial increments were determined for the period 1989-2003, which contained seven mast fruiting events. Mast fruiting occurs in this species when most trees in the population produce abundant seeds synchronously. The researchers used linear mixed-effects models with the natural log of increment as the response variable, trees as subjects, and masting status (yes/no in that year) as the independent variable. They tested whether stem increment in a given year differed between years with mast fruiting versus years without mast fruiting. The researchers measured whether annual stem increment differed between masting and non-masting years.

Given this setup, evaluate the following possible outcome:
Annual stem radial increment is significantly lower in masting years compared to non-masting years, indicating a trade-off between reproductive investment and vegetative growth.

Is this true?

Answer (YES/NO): NO